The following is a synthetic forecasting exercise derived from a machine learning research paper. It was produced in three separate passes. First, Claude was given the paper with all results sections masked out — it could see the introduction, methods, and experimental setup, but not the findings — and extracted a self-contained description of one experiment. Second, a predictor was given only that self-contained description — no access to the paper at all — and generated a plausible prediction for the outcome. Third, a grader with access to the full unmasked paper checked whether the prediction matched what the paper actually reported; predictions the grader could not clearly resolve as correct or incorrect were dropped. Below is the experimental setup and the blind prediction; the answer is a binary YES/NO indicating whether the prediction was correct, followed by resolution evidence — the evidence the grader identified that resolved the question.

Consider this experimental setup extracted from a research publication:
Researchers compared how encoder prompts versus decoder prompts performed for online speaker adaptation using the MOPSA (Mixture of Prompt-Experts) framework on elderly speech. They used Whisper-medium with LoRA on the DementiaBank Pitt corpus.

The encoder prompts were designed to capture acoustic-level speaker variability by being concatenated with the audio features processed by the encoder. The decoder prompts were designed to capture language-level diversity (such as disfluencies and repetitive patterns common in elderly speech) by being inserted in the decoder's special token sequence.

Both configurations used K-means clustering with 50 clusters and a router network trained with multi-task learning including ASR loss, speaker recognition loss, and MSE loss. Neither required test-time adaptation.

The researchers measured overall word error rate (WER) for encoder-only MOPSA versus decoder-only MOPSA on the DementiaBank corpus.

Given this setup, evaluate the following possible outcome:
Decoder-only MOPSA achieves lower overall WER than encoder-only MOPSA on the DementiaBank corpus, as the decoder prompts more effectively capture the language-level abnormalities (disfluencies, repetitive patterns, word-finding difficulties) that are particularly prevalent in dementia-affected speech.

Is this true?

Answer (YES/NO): NO